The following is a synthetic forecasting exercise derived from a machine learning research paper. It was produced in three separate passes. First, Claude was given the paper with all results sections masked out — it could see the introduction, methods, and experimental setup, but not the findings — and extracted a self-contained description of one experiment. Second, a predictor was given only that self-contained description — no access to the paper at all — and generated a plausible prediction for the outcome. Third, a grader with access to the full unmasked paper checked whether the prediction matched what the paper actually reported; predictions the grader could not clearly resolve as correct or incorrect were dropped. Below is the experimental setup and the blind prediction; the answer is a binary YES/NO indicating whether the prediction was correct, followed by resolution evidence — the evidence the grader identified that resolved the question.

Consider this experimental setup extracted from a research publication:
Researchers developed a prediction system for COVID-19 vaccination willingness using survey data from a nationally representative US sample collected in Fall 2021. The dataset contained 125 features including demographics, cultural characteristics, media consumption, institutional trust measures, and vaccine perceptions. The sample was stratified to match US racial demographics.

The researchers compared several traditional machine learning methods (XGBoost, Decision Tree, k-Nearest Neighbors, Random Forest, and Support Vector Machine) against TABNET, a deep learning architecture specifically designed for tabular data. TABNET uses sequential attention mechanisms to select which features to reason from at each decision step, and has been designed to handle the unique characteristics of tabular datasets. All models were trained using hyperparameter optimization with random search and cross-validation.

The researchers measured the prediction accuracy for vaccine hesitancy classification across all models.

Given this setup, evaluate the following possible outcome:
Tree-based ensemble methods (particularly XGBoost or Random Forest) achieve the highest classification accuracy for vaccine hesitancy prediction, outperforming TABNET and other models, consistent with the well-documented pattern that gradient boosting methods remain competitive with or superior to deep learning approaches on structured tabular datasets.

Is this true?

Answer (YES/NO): YES